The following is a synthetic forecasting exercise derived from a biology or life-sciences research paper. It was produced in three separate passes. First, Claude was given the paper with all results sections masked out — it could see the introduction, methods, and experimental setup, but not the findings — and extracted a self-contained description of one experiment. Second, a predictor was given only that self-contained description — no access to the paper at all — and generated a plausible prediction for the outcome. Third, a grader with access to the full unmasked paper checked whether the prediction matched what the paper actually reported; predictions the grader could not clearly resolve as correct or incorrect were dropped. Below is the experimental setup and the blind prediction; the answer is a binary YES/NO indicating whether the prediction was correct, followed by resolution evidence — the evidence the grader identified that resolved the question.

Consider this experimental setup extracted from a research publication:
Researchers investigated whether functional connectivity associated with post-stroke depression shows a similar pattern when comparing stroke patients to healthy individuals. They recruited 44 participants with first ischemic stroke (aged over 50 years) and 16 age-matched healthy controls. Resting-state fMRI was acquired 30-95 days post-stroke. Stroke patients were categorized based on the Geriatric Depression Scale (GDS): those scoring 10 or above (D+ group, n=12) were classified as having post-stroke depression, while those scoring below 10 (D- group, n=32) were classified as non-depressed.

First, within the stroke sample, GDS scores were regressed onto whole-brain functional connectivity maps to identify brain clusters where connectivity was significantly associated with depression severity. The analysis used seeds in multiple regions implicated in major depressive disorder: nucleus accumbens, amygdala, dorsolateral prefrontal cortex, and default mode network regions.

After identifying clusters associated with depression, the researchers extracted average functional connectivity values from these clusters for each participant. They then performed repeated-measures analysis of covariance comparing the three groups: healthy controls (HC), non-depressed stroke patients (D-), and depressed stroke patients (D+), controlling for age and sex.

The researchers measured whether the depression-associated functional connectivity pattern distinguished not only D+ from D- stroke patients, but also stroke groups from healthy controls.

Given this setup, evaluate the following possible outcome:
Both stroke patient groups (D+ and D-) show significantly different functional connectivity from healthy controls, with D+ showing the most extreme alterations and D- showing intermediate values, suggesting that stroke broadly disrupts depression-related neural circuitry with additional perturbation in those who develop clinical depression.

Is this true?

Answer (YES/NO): NO